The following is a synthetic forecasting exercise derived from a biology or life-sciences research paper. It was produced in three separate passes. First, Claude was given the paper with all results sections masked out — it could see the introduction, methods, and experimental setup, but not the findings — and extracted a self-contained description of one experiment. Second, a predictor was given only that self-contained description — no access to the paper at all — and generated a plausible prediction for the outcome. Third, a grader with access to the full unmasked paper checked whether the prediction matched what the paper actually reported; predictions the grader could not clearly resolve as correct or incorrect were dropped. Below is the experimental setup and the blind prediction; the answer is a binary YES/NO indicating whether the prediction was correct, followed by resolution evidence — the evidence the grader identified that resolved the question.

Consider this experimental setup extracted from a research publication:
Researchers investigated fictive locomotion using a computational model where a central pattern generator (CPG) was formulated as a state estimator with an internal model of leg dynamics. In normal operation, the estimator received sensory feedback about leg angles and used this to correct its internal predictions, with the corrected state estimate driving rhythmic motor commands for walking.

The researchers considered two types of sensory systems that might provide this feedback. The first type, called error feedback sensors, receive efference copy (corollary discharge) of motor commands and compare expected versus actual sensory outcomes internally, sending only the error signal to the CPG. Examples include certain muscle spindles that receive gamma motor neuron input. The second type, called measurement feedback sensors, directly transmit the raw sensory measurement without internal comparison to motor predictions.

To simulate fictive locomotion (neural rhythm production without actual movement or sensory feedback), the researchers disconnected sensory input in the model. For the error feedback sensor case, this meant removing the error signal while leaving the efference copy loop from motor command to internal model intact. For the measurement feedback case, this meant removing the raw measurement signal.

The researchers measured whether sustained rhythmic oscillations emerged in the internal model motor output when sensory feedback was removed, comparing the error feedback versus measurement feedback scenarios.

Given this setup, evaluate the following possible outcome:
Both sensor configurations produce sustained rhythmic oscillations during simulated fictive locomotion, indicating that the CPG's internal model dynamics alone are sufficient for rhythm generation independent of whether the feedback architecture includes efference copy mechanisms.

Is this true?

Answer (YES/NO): YES